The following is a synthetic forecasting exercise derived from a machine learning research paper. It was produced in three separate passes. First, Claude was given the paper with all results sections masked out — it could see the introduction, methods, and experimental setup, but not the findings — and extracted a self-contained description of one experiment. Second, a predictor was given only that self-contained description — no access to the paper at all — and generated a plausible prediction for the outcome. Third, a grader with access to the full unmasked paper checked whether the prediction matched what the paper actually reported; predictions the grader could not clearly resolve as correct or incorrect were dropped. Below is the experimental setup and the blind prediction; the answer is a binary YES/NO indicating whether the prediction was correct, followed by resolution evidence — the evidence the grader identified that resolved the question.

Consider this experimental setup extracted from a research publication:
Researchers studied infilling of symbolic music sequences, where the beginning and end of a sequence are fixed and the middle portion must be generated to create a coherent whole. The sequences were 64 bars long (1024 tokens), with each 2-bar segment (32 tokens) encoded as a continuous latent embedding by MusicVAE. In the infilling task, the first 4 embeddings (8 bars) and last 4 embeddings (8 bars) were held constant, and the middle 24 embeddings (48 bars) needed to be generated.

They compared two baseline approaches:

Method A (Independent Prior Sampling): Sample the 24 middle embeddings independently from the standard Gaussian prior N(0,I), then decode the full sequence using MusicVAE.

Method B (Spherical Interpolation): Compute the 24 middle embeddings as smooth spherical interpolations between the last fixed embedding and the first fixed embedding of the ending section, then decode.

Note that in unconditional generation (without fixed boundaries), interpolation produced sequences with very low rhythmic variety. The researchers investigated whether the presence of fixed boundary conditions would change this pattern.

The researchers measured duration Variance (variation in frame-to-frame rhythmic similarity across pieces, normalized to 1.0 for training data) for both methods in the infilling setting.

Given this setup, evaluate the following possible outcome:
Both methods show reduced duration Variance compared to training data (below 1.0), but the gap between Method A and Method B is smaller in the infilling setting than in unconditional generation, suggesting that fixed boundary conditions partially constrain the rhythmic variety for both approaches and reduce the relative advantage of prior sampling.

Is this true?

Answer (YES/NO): NO